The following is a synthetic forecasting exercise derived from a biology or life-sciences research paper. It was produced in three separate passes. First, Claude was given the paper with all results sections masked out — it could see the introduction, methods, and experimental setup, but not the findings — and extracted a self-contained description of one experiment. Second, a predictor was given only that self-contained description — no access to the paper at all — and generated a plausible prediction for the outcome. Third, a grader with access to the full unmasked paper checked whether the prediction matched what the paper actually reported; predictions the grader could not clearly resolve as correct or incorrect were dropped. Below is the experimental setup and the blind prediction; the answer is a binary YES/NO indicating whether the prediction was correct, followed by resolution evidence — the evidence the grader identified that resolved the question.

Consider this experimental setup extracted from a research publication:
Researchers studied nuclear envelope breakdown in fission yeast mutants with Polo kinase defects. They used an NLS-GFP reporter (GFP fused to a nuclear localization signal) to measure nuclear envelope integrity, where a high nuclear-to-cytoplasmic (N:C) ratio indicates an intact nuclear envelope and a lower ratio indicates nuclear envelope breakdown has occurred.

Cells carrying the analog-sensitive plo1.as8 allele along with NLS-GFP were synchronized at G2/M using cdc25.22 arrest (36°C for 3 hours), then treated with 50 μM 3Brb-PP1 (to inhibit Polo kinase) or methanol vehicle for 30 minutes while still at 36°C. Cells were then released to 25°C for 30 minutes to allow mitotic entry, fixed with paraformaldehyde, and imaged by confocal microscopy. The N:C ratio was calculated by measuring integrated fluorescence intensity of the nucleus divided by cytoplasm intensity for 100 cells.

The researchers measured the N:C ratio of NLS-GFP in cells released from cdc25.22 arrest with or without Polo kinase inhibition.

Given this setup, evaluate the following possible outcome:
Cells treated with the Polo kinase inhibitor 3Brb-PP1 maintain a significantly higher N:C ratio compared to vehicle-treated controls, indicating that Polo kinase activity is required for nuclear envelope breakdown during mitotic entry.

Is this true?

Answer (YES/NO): NO